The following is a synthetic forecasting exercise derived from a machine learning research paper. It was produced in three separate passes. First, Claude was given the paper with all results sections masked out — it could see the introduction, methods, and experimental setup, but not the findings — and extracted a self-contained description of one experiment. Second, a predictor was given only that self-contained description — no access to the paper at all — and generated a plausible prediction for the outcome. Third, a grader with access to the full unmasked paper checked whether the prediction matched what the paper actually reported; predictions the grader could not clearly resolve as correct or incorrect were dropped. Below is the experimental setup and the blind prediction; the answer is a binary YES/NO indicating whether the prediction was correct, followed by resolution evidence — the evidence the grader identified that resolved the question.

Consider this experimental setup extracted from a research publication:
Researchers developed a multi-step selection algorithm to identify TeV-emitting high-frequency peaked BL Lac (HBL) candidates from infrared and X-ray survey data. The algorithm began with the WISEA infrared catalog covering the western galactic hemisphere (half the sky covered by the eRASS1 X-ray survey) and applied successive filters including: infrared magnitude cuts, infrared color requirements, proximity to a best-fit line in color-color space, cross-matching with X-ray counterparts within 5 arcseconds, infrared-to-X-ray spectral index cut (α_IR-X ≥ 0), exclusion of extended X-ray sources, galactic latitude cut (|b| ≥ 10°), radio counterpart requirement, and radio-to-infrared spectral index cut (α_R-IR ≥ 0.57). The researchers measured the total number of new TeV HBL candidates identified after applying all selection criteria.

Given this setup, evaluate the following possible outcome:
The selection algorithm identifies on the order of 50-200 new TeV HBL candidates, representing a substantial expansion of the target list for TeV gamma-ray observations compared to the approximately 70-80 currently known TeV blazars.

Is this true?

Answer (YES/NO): YES